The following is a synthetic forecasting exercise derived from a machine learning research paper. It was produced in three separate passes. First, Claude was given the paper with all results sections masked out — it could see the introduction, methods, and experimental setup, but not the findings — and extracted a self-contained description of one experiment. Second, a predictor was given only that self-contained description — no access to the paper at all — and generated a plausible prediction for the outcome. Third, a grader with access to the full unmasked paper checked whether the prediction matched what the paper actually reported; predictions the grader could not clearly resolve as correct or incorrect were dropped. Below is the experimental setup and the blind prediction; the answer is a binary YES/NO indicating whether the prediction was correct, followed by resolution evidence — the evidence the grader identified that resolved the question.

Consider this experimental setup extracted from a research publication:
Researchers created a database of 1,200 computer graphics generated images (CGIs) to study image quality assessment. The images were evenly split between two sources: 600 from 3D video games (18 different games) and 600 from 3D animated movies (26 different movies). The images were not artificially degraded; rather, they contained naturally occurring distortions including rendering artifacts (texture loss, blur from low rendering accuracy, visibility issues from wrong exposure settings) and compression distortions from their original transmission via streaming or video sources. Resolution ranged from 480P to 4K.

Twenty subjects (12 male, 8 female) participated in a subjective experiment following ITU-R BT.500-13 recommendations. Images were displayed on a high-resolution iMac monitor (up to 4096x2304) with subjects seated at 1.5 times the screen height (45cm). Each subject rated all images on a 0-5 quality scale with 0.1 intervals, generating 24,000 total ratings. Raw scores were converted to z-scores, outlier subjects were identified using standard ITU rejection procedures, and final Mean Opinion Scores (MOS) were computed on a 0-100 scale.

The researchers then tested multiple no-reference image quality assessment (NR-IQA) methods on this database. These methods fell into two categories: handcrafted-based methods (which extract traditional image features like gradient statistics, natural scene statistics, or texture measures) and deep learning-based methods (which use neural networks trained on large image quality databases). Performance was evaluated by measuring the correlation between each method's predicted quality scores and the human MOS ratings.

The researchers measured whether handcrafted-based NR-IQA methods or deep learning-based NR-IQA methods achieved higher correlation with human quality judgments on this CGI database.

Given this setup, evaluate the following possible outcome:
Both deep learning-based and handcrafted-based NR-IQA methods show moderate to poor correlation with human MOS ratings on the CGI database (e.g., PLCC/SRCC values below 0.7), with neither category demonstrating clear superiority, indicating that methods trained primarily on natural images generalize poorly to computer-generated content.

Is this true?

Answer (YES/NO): NO